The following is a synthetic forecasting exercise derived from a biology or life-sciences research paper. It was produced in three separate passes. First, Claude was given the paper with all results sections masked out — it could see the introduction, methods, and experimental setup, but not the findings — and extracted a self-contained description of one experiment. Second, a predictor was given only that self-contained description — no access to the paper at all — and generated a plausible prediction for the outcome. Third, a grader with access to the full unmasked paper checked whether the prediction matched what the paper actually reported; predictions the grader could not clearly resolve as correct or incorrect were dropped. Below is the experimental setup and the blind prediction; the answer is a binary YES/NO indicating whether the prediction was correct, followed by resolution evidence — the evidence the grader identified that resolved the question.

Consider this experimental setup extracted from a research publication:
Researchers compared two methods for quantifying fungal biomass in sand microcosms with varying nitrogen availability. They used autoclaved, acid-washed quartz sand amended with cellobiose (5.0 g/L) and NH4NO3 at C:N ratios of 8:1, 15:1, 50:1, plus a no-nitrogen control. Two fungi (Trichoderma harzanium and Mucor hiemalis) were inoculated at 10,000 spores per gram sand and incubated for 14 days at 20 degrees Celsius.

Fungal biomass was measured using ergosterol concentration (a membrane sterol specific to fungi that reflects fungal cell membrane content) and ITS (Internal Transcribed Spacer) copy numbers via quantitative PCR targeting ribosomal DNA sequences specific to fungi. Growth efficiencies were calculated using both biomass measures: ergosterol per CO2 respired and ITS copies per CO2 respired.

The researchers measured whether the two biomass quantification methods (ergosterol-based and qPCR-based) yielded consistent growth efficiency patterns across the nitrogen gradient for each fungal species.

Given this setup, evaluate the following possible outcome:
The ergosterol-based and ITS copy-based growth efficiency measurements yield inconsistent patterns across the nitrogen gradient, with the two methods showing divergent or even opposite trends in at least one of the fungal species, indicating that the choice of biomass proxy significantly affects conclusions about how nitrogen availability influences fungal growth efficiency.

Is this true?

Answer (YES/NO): NO